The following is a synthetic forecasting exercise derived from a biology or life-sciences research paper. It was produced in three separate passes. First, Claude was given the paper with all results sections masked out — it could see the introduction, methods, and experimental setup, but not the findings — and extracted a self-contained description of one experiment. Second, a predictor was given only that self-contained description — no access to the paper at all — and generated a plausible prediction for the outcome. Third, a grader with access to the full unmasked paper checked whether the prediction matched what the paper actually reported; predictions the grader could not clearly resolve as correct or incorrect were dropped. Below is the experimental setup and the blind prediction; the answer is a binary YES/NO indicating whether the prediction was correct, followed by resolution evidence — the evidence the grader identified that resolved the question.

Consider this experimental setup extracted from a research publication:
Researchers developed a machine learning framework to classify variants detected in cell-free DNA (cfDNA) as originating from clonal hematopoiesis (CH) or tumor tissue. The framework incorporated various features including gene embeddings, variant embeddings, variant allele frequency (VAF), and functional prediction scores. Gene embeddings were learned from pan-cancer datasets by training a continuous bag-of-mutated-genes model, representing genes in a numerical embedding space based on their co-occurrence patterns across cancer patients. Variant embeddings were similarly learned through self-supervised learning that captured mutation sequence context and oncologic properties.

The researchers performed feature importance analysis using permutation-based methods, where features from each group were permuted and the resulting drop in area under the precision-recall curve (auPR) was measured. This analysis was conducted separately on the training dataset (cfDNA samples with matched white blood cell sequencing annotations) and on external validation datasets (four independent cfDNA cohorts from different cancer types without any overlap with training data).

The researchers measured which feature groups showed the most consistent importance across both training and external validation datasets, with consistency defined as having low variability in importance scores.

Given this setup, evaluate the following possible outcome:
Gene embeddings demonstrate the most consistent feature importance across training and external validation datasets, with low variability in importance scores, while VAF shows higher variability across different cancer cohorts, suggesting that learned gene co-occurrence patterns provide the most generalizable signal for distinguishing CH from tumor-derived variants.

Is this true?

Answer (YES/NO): NO